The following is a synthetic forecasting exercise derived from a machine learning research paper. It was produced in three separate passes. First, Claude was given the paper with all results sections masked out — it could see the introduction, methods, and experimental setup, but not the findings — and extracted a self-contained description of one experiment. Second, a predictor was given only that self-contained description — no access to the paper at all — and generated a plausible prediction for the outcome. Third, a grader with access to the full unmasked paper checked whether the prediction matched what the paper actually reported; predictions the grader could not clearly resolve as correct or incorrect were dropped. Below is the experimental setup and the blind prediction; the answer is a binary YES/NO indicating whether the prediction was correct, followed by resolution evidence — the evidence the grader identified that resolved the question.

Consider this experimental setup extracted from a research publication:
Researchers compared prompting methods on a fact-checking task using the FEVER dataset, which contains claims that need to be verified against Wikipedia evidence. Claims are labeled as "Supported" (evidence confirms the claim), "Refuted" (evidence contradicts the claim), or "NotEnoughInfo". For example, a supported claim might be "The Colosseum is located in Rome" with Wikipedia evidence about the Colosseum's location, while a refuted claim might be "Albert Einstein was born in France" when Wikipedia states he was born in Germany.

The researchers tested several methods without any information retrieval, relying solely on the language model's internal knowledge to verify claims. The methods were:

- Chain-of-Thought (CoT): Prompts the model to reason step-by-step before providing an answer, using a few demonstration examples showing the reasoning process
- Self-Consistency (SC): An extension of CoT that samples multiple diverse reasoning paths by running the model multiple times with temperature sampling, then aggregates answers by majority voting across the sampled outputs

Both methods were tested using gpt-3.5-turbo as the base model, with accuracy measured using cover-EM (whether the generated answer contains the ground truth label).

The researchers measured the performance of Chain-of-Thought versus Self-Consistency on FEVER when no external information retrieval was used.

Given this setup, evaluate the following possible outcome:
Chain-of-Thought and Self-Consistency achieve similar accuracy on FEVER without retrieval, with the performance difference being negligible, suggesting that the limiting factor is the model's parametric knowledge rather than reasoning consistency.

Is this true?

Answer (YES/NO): NO